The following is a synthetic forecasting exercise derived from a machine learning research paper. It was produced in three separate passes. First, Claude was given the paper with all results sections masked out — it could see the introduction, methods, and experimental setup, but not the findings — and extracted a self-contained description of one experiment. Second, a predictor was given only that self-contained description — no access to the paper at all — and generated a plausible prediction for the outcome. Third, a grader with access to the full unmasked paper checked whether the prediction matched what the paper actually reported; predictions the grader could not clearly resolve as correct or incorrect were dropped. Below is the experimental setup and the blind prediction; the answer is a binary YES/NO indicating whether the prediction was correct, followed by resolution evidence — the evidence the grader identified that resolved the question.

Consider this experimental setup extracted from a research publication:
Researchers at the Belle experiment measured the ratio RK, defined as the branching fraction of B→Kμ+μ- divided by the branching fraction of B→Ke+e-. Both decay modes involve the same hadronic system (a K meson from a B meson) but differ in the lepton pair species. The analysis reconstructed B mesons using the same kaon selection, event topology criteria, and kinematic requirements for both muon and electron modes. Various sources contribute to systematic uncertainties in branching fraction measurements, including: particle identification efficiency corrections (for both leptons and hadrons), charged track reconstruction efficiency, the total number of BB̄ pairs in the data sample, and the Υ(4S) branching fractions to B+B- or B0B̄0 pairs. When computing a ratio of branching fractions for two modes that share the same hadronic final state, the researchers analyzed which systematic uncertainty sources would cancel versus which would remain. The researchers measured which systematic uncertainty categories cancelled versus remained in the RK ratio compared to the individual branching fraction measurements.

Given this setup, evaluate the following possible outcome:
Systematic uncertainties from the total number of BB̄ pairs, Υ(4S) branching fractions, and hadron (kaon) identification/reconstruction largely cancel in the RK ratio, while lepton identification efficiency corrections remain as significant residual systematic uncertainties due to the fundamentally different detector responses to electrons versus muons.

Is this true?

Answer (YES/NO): YES